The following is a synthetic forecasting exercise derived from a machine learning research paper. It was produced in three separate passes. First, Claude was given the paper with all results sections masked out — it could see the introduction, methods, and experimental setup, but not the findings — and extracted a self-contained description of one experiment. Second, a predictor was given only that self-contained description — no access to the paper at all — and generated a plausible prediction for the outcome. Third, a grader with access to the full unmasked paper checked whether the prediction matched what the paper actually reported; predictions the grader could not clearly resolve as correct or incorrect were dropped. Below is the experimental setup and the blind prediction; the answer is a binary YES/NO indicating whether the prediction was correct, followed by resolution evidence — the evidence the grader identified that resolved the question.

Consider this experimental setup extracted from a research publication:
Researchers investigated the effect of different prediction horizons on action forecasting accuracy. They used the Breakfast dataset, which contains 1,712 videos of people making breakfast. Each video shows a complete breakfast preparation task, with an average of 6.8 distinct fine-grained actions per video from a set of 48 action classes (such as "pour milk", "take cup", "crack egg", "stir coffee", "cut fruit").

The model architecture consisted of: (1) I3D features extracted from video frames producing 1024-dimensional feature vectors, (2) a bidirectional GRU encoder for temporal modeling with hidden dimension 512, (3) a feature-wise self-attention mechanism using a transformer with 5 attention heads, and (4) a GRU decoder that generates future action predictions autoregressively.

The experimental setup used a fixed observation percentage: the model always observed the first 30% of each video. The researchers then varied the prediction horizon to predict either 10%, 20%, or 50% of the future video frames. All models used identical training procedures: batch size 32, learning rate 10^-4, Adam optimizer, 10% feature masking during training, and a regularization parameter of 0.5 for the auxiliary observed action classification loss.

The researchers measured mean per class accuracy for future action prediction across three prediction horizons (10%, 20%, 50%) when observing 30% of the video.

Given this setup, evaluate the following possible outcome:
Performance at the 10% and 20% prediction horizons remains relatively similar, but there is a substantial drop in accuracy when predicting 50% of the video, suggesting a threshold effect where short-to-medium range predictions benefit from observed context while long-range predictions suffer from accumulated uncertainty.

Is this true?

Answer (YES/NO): NO